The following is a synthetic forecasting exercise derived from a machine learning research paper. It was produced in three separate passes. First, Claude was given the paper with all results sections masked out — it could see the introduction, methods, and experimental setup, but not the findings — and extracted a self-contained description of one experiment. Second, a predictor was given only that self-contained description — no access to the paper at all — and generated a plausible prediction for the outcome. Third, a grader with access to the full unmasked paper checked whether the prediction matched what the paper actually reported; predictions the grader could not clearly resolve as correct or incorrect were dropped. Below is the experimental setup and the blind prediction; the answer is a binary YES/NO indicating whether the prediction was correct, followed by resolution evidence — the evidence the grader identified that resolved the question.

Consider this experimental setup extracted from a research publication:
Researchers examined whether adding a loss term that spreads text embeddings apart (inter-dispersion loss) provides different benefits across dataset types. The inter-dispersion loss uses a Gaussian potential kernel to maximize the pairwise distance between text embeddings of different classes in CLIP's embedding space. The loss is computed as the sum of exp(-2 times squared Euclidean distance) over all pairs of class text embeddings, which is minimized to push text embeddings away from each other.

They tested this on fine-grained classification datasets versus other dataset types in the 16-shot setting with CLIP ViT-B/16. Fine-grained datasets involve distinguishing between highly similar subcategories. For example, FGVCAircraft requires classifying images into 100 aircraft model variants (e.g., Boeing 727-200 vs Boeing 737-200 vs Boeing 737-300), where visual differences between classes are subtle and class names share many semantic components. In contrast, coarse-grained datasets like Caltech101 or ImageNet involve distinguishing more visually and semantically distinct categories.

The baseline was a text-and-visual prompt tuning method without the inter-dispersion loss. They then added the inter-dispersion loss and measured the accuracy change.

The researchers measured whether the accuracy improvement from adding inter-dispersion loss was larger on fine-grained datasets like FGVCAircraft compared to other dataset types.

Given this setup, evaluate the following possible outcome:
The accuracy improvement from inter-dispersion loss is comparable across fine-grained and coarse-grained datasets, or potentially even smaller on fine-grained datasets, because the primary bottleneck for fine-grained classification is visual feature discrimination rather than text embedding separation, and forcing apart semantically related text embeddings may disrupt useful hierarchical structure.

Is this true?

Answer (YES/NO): NO